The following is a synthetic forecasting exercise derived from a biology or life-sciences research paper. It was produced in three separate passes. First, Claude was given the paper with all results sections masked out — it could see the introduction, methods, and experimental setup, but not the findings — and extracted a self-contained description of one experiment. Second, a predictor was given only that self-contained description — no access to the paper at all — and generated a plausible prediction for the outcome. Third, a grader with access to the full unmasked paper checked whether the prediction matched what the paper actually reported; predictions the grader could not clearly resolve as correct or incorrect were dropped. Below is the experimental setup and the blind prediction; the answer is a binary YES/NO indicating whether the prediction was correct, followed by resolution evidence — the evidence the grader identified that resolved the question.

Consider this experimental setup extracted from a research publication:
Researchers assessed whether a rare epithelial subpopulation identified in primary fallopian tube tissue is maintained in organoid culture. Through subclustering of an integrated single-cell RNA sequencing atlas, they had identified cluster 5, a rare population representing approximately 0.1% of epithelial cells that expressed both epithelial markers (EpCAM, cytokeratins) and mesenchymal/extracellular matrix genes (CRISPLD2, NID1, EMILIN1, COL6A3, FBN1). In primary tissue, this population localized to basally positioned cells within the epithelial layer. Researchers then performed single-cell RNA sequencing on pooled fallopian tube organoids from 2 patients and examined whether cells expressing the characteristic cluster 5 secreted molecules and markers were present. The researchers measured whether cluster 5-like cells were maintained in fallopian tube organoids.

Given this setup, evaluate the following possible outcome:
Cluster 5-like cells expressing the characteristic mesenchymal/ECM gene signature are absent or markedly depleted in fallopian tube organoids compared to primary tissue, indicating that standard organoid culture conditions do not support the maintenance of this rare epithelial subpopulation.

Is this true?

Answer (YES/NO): NO